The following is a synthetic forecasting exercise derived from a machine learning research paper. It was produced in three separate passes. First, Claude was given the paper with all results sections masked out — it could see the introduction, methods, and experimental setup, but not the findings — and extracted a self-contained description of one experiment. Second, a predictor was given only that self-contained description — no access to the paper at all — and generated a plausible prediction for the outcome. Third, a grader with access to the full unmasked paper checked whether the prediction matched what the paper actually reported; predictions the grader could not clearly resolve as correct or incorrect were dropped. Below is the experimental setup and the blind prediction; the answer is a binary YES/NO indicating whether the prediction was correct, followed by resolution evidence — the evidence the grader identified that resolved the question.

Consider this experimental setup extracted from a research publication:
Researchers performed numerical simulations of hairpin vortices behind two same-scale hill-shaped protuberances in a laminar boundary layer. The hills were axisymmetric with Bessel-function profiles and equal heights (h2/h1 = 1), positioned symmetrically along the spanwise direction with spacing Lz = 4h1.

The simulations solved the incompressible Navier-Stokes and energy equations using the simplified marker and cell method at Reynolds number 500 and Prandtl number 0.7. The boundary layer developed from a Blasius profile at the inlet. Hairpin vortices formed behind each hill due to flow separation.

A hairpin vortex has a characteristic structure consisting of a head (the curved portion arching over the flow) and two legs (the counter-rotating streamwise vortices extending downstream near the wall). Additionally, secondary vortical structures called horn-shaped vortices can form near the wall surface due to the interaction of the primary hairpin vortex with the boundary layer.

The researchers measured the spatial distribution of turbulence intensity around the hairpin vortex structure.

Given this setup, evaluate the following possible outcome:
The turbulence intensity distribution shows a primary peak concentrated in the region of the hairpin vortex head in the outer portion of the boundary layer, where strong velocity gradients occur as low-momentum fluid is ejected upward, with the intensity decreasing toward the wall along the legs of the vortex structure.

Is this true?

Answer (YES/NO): NO